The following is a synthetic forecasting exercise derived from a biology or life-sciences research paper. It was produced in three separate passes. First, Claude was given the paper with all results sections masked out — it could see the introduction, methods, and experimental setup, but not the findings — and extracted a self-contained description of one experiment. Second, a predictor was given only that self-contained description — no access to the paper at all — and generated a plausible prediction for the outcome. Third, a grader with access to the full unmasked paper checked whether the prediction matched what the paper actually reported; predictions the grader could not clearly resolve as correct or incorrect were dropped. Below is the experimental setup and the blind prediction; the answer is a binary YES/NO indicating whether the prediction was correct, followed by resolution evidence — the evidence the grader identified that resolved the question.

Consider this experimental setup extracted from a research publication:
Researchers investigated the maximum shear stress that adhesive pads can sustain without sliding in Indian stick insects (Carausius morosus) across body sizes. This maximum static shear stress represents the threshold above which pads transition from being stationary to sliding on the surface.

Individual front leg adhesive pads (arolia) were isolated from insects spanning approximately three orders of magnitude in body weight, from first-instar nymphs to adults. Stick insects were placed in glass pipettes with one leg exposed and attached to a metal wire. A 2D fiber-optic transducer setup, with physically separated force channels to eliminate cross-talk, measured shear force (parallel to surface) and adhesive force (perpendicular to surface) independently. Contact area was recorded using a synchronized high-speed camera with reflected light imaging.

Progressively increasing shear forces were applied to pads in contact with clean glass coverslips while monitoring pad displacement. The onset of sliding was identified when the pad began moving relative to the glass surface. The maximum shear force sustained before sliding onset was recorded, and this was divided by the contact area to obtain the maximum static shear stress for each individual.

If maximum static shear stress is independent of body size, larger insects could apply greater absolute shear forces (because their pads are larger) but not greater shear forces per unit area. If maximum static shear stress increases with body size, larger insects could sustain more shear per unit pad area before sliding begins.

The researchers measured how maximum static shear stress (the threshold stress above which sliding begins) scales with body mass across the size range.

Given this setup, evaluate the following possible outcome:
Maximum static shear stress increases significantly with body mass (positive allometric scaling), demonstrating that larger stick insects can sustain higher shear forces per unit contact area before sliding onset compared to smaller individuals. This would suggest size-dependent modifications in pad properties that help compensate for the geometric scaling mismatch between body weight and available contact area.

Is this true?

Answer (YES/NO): NO